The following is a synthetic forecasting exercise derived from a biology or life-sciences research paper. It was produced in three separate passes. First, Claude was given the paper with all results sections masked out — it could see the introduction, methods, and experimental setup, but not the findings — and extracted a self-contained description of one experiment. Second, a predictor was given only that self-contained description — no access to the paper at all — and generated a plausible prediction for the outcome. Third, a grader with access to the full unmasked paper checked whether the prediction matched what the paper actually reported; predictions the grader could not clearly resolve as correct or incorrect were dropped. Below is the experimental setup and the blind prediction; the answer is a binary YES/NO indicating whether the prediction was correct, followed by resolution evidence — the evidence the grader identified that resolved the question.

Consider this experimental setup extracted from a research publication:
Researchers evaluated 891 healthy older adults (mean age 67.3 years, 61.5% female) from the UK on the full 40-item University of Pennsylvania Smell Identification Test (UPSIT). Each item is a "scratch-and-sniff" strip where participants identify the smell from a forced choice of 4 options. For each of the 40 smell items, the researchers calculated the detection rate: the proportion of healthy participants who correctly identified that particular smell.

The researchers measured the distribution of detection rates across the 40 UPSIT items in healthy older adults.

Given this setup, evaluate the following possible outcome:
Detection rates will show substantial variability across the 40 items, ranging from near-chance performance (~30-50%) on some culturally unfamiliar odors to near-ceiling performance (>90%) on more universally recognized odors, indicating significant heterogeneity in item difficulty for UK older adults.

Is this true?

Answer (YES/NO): YES